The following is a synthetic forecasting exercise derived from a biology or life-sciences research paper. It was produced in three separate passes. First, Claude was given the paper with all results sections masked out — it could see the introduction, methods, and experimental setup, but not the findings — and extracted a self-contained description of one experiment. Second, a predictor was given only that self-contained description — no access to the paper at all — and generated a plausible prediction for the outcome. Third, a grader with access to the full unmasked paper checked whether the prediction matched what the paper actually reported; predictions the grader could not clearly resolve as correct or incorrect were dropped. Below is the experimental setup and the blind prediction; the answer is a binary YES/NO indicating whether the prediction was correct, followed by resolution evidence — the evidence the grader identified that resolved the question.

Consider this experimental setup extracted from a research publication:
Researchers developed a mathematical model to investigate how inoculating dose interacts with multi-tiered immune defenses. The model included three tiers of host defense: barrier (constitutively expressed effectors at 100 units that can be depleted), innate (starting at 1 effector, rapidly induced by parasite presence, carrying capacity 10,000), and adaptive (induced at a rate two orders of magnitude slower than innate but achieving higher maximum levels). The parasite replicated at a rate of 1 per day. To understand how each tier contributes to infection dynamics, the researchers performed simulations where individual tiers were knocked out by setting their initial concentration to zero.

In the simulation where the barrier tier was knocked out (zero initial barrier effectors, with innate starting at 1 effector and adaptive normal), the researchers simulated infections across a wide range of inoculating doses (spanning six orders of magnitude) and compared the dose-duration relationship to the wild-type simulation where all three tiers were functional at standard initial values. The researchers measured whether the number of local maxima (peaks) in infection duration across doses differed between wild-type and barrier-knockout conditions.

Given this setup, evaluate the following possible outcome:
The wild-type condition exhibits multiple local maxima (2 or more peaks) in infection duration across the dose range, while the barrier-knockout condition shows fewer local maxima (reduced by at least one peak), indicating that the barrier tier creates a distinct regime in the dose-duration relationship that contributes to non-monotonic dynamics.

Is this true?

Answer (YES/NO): YES